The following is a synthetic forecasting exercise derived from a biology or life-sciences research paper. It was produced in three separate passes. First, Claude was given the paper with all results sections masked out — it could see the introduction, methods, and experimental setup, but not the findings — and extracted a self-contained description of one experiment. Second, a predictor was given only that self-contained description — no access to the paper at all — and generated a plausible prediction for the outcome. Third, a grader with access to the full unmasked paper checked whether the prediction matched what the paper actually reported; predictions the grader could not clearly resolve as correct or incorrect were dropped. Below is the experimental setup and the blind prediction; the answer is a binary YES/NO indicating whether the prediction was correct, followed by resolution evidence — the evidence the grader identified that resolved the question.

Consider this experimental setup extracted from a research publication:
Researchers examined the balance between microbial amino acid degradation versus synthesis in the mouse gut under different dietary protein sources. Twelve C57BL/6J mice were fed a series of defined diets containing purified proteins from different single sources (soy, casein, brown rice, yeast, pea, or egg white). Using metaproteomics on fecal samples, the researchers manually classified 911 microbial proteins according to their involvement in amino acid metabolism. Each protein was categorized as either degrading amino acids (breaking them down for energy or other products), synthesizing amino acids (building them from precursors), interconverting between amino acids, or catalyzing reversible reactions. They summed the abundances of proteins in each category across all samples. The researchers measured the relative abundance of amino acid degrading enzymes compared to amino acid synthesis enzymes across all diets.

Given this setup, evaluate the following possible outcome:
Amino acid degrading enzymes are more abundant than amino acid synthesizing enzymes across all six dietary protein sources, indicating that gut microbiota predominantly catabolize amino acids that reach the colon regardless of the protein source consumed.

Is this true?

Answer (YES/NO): YES